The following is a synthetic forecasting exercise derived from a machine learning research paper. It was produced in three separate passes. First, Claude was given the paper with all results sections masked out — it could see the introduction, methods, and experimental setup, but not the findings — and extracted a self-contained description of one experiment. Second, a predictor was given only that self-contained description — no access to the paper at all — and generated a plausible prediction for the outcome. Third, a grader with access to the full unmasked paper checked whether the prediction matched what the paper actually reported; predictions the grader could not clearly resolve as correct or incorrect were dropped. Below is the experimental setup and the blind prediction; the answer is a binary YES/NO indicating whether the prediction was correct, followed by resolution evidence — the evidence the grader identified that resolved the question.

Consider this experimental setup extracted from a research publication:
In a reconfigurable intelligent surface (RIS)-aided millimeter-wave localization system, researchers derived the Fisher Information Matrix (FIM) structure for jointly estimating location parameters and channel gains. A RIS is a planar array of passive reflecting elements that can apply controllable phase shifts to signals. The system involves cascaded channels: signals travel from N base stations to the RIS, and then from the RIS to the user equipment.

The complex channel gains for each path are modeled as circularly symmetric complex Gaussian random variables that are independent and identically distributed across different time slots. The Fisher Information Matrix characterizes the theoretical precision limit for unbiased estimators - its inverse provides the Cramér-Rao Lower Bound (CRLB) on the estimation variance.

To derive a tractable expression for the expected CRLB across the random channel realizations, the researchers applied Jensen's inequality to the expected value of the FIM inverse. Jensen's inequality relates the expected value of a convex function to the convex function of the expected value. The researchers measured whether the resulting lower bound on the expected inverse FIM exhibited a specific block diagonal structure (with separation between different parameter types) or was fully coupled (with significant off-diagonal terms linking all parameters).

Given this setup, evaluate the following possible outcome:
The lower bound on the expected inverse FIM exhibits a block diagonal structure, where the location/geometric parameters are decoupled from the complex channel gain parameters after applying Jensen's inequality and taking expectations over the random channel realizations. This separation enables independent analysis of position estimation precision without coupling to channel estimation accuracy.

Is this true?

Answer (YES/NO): YES